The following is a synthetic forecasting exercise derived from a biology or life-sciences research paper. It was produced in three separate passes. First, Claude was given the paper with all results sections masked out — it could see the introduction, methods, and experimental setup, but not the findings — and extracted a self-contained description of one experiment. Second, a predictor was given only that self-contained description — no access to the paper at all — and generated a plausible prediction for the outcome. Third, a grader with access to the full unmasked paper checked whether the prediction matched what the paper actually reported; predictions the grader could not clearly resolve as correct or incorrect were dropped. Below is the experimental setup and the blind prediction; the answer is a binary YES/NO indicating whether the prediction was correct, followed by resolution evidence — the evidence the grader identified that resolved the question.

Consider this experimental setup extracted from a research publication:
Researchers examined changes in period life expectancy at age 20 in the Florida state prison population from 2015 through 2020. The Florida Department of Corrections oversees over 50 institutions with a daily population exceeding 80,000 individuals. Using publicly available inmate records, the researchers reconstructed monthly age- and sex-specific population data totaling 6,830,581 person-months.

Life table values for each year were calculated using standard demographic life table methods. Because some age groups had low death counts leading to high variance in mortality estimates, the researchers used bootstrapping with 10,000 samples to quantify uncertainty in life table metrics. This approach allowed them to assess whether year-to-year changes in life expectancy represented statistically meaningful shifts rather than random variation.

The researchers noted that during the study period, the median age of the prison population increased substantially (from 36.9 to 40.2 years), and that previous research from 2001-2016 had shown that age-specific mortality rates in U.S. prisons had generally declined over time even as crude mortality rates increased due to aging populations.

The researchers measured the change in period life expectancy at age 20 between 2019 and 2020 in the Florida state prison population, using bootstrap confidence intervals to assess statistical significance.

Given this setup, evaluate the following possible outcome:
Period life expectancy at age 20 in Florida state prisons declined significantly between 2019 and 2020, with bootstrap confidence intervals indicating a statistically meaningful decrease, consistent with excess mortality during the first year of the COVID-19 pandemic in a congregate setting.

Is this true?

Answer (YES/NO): YES